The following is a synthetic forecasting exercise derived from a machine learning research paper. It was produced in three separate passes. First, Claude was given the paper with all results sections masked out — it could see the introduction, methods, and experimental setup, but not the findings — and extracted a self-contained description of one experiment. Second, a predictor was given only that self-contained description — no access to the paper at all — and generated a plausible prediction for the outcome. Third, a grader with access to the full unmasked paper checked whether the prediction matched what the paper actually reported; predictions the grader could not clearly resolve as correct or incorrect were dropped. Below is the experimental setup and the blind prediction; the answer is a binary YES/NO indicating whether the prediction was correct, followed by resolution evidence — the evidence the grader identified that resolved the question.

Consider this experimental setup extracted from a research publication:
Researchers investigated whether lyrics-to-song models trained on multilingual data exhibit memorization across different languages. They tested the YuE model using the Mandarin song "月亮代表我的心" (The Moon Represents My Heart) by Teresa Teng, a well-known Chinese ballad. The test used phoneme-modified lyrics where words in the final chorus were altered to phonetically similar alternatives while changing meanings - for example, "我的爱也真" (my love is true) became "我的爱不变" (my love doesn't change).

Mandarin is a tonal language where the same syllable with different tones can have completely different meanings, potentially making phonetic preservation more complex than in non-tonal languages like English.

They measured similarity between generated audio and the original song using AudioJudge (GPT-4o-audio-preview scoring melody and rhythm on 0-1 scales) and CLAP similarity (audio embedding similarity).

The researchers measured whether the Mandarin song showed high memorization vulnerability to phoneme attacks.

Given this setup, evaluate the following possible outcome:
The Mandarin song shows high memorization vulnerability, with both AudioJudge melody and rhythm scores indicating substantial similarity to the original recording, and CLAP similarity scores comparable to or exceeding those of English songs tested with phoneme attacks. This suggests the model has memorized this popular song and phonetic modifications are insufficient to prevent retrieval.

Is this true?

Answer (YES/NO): NO